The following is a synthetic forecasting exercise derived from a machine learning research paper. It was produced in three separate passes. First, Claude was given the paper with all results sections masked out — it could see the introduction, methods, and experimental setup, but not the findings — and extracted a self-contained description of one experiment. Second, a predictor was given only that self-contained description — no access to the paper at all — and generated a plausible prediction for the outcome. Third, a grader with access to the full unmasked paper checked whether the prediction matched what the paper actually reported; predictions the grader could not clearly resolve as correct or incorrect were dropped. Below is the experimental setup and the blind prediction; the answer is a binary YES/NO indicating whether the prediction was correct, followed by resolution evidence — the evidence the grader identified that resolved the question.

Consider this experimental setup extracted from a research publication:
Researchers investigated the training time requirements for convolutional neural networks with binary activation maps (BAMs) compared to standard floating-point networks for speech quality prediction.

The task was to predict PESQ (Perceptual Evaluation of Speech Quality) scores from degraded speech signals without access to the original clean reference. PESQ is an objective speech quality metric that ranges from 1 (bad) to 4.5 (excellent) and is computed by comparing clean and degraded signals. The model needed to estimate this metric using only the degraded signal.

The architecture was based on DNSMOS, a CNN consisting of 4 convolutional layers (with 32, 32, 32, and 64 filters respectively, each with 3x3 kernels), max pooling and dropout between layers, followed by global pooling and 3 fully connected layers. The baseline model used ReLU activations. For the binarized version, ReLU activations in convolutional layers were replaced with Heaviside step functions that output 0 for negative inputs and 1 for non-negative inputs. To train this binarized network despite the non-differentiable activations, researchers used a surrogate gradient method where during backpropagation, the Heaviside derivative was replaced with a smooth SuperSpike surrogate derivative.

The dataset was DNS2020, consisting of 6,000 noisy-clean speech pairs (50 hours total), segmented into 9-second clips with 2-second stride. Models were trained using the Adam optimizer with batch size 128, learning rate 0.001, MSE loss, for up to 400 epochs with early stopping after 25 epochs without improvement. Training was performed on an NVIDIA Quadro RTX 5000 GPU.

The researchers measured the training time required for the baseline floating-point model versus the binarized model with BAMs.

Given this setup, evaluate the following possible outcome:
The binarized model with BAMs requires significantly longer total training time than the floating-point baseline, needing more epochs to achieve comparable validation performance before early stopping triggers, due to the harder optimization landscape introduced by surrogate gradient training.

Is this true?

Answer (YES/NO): NO